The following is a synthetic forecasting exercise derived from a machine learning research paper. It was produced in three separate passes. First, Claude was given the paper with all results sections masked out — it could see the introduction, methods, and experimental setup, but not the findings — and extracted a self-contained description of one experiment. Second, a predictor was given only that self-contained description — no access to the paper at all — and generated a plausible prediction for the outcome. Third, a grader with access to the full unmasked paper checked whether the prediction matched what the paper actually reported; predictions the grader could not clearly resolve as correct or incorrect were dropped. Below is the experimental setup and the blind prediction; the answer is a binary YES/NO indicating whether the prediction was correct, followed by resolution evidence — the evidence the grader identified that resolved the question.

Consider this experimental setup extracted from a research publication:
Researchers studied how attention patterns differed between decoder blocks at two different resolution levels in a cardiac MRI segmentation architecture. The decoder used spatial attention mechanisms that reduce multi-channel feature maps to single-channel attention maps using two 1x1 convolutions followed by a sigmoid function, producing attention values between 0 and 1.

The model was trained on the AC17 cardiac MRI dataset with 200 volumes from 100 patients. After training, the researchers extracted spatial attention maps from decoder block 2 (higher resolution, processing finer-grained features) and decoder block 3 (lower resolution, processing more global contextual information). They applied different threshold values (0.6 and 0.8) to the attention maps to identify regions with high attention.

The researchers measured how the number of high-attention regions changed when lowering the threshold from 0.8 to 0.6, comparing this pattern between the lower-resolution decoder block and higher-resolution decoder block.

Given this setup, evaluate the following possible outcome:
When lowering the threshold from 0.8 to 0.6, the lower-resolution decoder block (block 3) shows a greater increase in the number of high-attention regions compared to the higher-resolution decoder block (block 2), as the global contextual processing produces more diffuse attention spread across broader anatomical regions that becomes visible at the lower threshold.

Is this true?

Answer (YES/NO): YES